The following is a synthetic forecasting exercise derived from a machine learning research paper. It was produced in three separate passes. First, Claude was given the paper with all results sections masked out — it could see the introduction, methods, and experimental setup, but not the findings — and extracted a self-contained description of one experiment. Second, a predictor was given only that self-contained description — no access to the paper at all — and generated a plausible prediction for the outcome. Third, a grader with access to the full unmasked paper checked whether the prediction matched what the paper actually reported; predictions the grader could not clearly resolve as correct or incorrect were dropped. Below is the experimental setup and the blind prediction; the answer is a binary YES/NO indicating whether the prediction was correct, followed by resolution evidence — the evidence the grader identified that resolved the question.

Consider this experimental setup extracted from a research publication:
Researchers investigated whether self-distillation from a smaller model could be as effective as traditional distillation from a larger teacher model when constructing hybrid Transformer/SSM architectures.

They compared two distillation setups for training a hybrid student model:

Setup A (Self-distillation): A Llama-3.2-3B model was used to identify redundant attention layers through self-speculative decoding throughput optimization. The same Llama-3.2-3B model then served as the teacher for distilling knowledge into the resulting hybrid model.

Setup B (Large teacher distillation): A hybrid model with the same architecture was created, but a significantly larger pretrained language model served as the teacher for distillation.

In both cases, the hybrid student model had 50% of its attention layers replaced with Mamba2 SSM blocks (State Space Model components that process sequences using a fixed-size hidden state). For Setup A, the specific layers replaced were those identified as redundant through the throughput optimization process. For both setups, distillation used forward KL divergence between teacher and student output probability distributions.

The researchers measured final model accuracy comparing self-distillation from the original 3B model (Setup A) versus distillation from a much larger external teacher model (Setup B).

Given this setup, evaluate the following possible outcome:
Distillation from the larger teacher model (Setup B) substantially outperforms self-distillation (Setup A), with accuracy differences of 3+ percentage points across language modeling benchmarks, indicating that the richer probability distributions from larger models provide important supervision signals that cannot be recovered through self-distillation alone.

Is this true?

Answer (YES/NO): NO